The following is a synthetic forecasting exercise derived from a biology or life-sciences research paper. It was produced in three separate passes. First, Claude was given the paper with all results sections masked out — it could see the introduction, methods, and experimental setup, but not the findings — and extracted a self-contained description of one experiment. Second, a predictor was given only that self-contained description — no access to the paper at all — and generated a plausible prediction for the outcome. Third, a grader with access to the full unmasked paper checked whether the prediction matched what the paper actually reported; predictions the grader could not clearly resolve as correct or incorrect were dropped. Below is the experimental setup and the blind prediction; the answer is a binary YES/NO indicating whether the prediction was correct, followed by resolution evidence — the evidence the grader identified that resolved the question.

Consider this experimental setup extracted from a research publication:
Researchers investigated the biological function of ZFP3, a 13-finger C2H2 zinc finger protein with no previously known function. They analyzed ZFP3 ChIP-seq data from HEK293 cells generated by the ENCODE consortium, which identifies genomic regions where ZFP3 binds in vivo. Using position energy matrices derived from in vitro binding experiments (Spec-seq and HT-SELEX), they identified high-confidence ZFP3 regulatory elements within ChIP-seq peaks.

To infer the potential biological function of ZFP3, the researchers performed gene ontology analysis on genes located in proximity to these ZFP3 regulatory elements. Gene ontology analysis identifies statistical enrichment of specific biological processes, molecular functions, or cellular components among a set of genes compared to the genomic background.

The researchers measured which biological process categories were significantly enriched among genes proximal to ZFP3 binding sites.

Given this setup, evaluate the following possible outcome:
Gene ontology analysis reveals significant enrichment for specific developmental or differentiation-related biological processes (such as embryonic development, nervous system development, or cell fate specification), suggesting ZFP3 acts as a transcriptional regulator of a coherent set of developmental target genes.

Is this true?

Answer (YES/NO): NO